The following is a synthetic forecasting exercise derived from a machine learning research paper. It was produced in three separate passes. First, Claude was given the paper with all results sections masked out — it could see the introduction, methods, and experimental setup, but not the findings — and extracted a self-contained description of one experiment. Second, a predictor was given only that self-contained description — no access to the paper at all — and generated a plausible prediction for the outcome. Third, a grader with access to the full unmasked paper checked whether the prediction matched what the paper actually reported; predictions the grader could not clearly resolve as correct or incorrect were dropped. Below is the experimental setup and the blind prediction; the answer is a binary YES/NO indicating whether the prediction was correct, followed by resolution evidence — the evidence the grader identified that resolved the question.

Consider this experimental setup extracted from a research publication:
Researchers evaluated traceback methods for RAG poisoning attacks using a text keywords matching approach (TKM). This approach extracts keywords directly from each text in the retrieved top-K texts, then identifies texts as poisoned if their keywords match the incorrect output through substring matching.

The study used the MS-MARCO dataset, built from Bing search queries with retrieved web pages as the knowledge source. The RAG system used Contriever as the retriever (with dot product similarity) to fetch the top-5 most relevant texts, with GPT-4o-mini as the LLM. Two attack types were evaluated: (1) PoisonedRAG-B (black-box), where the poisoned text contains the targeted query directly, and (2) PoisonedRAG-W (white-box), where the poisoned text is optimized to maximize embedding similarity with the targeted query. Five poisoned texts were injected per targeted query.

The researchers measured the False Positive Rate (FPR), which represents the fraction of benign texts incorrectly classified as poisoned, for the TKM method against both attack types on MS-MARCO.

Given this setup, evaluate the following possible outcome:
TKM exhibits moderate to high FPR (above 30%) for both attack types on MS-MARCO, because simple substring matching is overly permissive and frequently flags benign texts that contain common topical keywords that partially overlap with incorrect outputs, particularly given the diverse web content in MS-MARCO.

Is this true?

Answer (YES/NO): YES